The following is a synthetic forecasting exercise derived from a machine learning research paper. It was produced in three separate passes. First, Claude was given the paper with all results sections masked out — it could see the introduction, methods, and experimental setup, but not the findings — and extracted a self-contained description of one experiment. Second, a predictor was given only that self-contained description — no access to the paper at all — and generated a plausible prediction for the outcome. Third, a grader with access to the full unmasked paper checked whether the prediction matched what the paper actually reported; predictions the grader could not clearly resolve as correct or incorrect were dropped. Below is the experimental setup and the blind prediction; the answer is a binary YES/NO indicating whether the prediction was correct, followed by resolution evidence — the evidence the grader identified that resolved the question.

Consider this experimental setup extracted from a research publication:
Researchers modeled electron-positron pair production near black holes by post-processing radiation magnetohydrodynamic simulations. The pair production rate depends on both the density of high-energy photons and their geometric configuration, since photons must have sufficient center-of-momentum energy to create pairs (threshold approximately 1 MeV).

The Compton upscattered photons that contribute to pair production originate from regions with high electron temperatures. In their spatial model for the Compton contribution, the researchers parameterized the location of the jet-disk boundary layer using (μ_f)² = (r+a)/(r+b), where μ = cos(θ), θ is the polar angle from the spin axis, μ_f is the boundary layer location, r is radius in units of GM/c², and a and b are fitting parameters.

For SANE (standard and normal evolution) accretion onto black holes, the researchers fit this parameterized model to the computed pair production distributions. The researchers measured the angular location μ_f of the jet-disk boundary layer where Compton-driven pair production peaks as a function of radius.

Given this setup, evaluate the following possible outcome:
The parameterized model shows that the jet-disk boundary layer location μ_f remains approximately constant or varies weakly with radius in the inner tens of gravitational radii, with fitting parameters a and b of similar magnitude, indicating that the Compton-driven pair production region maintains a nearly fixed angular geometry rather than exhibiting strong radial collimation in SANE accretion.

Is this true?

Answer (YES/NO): NO